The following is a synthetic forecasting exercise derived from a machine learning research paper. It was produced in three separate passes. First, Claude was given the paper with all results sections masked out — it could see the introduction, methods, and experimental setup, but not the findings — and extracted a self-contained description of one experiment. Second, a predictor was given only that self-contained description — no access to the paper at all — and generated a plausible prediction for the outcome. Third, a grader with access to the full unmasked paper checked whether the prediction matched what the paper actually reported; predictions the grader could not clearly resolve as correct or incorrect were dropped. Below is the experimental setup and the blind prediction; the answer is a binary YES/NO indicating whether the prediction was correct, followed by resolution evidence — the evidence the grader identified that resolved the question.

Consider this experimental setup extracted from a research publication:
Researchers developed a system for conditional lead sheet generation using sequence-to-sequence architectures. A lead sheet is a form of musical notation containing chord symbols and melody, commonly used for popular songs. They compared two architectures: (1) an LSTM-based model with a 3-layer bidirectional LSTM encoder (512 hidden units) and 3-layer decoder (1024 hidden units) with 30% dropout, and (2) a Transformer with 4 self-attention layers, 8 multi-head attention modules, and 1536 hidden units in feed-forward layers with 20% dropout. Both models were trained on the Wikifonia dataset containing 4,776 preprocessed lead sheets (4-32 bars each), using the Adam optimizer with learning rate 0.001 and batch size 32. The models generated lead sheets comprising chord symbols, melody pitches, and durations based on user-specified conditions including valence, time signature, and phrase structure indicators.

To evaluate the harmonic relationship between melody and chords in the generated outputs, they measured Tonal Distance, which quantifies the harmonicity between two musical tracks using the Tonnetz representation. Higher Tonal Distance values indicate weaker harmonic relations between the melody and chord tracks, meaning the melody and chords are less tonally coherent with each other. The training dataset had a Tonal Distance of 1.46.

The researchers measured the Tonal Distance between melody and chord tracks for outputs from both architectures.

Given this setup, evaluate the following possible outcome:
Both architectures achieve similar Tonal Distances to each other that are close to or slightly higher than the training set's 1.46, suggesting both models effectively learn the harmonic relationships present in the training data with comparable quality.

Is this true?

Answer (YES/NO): NO